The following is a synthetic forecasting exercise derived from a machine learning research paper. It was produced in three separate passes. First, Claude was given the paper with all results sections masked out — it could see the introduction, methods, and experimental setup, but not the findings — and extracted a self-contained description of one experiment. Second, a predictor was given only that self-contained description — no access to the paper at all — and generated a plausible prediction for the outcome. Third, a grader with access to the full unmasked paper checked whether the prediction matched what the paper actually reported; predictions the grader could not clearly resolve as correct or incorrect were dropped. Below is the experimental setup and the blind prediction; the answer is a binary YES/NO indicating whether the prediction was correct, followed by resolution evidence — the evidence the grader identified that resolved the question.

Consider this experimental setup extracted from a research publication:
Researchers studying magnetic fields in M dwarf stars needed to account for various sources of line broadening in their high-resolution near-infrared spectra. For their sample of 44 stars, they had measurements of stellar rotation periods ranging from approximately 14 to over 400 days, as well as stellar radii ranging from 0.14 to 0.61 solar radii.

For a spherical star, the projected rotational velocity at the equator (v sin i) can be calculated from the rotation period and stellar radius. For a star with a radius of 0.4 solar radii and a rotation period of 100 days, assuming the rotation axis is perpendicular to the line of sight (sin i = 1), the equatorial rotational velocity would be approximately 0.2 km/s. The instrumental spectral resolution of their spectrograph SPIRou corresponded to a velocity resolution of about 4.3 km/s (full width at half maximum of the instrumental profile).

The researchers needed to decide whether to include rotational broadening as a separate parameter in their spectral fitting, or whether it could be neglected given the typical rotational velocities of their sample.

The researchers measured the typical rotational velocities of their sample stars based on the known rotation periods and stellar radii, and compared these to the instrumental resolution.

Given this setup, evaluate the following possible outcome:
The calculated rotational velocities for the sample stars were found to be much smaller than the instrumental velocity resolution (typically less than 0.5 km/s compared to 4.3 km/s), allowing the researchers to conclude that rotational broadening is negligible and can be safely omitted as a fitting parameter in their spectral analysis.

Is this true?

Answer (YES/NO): YES